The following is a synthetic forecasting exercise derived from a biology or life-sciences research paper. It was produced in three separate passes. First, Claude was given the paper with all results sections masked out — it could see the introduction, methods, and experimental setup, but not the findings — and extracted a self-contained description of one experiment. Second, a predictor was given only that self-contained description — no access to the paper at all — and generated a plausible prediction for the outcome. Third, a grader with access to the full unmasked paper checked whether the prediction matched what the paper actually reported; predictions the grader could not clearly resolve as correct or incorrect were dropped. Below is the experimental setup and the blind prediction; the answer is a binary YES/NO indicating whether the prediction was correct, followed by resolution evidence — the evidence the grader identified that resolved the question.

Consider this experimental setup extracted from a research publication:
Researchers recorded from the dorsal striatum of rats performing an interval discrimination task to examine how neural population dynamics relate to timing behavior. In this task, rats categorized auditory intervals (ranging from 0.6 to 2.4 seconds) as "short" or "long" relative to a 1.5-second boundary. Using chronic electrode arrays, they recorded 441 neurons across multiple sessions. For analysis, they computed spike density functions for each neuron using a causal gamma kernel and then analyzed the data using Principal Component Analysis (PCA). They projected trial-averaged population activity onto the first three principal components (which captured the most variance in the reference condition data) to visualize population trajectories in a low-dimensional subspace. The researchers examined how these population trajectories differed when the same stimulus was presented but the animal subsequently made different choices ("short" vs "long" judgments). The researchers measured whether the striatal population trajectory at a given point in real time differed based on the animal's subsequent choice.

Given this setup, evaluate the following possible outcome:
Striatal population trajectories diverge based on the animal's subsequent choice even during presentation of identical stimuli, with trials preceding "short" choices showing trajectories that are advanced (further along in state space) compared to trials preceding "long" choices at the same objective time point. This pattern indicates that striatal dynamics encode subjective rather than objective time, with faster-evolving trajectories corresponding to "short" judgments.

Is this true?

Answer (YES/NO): NO